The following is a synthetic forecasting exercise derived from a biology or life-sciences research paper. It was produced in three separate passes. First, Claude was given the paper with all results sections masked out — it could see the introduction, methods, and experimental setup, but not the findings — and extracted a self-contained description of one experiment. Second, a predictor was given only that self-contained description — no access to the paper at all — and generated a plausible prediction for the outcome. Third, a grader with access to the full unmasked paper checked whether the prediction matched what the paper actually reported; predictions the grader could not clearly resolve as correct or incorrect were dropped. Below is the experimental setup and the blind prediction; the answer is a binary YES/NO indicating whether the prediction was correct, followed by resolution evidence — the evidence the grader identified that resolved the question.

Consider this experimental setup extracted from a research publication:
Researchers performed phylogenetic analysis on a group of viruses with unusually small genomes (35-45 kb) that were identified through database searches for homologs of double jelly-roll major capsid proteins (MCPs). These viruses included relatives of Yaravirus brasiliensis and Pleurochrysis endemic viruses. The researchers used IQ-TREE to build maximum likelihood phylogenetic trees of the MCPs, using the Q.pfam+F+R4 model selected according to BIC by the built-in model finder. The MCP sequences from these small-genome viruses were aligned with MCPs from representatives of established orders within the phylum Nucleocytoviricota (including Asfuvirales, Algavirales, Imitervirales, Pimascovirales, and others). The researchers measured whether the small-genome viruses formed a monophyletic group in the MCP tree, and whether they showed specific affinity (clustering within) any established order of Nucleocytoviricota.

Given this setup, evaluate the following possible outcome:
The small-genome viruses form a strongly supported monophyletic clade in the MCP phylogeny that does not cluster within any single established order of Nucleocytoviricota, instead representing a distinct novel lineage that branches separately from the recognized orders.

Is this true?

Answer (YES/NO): YES